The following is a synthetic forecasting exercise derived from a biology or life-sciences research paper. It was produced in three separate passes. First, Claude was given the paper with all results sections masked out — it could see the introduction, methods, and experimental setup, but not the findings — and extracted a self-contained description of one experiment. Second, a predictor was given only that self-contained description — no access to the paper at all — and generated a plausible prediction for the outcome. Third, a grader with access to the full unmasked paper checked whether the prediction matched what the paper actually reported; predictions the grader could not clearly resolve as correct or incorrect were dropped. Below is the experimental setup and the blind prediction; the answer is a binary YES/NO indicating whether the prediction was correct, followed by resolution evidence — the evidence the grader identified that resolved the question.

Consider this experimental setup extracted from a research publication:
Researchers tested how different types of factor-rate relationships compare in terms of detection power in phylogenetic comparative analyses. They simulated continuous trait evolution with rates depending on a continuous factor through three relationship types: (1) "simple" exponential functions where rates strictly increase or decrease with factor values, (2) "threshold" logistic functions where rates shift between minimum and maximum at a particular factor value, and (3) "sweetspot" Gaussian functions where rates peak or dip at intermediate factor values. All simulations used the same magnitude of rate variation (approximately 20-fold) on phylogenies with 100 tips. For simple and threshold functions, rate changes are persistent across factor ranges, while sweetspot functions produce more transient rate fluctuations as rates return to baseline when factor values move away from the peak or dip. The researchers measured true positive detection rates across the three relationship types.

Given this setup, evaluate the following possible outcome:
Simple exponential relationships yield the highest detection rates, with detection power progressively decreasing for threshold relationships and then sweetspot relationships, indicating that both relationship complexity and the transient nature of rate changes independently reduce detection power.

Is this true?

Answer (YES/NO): NO